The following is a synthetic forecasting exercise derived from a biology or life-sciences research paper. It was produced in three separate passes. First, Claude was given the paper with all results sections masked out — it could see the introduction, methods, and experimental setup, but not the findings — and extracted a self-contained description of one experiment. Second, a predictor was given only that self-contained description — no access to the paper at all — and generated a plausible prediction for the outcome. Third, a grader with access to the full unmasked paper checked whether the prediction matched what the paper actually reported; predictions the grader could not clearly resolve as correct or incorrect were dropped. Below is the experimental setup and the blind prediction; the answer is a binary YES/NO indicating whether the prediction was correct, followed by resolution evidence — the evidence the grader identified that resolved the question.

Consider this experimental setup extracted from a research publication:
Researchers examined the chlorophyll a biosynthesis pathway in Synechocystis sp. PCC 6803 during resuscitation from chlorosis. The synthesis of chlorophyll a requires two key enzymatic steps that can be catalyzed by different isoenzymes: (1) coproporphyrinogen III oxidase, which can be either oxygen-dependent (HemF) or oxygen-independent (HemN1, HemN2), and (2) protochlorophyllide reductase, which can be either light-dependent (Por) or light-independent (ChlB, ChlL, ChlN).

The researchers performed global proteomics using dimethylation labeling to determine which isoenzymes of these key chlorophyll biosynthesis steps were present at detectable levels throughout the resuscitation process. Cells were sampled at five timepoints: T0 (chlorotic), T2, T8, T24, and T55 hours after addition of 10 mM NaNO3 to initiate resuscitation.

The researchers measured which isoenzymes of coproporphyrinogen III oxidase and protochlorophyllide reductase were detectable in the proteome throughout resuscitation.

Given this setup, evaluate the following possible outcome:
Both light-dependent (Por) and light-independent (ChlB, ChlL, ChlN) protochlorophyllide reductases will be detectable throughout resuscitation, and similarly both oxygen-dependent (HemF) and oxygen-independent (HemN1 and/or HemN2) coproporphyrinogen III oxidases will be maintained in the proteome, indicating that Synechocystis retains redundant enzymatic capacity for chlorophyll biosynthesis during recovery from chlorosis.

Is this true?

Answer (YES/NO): NO